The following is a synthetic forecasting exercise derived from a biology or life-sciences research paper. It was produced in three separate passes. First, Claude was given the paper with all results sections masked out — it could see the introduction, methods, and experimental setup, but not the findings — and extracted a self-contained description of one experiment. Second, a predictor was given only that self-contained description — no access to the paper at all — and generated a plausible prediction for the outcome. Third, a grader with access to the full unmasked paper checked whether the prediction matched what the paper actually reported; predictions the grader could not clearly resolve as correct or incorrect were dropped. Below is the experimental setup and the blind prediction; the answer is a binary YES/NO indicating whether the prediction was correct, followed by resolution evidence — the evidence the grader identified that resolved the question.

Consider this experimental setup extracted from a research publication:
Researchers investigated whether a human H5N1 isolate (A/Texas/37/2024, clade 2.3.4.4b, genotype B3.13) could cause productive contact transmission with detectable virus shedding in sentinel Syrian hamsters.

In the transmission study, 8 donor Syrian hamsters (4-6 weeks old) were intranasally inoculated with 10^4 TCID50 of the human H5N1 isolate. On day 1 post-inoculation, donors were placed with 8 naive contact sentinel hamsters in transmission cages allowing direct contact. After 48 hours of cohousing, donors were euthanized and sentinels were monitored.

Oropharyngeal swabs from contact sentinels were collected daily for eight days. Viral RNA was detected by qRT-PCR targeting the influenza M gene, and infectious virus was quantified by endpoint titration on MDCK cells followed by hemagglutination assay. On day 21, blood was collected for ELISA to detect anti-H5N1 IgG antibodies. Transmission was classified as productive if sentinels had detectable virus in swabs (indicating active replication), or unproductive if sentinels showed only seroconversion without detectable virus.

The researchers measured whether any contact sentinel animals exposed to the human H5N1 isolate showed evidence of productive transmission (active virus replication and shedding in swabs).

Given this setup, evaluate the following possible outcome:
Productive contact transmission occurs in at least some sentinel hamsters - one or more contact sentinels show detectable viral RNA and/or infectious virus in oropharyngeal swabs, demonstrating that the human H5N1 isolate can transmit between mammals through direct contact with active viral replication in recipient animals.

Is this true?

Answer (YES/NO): YES